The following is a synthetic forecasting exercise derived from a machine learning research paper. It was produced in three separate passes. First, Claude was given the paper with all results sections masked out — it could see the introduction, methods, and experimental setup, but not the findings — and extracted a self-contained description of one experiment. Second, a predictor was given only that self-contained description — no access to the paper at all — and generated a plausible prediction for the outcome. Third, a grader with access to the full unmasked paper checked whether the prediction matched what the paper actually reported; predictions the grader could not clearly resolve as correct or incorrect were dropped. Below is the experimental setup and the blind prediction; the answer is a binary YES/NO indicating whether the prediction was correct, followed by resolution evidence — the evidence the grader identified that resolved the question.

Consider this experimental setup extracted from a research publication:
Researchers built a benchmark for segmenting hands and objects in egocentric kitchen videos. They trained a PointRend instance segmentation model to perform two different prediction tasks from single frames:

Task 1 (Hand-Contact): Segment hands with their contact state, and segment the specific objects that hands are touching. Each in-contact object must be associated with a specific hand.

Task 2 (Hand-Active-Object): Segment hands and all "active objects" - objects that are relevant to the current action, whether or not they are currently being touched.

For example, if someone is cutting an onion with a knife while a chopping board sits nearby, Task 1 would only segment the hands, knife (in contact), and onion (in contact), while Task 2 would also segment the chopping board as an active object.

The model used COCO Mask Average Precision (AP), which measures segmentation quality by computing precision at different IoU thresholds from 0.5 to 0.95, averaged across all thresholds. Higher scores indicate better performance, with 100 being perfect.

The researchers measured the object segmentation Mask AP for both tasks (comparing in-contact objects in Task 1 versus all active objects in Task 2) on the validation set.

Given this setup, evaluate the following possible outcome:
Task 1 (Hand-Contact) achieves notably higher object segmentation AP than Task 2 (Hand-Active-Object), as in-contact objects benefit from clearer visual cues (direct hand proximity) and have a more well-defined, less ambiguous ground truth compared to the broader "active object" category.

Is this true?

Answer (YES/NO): YES